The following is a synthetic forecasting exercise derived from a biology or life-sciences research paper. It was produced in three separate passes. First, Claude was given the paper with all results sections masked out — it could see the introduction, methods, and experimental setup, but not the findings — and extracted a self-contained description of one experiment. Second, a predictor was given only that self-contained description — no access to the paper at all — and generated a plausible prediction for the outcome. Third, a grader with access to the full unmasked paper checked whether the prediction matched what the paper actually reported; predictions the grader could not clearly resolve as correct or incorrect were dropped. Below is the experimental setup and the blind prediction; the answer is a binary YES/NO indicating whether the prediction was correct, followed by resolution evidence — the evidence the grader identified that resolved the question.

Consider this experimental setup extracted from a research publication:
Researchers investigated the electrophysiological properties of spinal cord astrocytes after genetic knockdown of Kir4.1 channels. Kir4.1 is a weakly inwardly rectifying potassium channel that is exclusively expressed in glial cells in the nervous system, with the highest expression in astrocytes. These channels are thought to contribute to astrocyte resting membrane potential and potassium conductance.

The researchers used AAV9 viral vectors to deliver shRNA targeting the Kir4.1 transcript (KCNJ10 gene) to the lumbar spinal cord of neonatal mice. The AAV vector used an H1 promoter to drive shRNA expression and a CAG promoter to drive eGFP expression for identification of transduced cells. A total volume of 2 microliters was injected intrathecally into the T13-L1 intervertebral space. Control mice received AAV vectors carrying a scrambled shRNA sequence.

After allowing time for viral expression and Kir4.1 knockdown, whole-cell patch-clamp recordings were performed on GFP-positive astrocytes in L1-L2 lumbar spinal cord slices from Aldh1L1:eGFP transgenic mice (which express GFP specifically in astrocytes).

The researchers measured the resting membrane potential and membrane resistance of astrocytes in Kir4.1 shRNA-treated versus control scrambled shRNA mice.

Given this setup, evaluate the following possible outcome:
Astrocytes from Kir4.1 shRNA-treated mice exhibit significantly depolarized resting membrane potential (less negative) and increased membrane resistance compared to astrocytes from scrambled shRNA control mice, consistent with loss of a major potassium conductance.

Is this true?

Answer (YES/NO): YES